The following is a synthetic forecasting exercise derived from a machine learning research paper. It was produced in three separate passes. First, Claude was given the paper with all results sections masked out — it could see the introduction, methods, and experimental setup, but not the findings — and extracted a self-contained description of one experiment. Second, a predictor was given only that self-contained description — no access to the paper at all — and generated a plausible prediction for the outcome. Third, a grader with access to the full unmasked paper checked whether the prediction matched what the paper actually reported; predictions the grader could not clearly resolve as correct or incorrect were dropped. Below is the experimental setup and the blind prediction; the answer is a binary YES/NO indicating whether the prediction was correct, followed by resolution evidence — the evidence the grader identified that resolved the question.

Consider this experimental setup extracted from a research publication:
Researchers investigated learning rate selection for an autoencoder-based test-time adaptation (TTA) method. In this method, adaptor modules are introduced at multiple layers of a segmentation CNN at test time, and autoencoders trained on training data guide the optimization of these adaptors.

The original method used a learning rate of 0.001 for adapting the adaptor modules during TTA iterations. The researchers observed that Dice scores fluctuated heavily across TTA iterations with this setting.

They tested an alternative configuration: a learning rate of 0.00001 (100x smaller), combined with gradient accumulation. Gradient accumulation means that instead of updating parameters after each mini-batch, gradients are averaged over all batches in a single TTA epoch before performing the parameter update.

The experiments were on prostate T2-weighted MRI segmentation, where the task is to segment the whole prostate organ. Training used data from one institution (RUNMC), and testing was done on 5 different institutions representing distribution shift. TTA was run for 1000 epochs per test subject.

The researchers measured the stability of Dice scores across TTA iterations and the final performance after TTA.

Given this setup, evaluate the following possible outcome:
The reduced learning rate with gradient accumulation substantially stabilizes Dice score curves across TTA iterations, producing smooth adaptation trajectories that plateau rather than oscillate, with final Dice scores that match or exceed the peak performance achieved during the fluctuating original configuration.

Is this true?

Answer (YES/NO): NO